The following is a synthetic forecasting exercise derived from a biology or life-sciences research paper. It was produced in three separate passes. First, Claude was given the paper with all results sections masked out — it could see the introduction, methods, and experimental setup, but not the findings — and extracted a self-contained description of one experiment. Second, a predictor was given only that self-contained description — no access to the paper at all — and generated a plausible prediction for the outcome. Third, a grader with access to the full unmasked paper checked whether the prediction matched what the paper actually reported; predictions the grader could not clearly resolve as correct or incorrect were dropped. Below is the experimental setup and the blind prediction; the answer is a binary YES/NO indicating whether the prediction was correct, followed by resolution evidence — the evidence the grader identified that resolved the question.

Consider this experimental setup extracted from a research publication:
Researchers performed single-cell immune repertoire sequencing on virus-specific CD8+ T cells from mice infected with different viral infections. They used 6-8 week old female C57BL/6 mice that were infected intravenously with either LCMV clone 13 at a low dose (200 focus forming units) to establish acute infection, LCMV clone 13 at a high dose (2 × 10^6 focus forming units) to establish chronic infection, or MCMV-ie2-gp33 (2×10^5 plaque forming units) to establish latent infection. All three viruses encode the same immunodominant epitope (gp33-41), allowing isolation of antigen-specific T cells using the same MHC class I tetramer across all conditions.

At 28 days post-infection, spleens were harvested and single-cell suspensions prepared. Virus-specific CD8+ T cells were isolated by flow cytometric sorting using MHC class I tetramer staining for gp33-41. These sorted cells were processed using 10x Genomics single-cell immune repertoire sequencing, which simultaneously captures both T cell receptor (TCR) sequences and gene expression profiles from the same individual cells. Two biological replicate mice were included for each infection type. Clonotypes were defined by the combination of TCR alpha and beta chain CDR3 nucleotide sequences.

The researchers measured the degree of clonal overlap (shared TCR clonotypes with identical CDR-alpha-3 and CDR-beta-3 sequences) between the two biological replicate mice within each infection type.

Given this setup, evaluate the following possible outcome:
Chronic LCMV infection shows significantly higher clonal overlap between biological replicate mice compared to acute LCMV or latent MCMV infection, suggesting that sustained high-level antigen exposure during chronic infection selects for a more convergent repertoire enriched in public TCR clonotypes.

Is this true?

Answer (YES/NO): NO